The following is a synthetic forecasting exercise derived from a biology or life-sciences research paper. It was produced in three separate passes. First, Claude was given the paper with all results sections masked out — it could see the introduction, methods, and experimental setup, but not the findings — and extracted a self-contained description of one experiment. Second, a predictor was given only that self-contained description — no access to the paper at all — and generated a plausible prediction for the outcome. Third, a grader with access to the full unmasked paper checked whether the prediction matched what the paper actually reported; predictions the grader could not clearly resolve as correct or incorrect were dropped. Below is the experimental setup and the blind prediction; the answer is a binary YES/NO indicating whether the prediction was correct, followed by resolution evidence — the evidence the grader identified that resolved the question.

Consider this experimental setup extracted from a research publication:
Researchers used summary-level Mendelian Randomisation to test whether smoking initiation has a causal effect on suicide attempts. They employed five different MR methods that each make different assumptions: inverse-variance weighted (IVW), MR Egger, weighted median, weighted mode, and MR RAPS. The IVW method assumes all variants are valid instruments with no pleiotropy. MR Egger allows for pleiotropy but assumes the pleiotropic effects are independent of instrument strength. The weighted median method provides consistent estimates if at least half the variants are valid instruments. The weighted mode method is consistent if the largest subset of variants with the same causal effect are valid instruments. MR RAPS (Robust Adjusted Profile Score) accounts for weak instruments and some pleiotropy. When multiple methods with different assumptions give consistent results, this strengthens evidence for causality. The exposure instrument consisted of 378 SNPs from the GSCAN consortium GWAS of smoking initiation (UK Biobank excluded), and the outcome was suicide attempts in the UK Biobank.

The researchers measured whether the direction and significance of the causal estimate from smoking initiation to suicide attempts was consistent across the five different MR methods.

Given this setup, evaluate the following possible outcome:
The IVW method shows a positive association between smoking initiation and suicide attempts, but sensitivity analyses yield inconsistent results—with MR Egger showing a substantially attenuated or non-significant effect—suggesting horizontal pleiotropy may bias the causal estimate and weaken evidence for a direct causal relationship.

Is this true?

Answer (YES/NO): NO